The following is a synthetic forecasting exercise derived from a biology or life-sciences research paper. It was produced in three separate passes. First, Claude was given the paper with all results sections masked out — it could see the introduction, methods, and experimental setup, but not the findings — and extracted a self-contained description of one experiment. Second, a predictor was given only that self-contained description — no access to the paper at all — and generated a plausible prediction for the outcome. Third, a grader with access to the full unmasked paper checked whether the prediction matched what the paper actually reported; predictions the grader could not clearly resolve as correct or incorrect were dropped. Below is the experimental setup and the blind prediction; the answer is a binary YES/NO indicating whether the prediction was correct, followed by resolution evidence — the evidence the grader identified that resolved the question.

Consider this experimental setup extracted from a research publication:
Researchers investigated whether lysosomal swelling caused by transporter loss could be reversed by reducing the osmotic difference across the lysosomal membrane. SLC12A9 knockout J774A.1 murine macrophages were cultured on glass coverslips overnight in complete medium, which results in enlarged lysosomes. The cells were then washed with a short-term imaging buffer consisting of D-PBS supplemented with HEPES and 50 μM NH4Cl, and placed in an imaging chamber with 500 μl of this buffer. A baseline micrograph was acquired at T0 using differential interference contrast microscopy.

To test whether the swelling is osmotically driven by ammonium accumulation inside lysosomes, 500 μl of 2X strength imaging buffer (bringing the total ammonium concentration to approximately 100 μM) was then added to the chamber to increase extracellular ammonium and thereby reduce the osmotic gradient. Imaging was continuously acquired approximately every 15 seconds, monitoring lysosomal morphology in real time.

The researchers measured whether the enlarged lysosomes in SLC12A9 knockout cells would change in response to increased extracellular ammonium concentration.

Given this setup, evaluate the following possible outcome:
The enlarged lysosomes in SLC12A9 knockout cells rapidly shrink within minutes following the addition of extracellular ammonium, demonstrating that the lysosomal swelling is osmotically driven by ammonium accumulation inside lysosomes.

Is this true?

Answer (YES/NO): YES